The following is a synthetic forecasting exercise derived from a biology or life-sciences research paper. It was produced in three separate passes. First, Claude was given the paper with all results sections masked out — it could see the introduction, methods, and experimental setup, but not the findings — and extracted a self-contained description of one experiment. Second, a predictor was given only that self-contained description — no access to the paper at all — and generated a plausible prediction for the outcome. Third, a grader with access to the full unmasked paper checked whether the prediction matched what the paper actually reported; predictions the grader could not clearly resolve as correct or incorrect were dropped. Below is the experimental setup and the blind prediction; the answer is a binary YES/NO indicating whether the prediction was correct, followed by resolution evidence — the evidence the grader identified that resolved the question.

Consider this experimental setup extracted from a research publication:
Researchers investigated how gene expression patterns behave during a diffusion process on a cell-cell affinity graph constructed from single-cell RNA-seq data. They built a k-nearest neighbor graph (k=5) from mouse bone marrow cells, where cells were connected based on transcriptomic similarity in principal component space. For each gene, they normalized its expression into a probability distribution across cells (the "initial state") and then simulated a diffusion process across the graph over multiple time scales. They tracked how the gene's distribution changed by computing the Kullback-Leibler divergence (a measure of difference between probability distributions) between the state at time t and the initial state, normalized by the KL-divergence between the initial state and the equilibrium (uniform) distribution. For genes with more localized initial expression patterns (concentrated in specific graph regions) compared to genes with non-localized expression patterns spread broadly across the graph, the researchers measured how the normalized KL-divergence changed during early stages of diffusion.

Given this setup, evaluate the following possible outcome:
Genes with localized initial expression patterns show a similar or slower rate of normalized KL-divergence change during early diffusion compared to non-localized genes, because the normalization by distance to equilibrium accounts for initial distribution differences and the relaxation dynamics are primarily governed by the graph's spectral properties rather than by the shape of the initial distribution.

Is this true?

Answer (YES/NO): YES